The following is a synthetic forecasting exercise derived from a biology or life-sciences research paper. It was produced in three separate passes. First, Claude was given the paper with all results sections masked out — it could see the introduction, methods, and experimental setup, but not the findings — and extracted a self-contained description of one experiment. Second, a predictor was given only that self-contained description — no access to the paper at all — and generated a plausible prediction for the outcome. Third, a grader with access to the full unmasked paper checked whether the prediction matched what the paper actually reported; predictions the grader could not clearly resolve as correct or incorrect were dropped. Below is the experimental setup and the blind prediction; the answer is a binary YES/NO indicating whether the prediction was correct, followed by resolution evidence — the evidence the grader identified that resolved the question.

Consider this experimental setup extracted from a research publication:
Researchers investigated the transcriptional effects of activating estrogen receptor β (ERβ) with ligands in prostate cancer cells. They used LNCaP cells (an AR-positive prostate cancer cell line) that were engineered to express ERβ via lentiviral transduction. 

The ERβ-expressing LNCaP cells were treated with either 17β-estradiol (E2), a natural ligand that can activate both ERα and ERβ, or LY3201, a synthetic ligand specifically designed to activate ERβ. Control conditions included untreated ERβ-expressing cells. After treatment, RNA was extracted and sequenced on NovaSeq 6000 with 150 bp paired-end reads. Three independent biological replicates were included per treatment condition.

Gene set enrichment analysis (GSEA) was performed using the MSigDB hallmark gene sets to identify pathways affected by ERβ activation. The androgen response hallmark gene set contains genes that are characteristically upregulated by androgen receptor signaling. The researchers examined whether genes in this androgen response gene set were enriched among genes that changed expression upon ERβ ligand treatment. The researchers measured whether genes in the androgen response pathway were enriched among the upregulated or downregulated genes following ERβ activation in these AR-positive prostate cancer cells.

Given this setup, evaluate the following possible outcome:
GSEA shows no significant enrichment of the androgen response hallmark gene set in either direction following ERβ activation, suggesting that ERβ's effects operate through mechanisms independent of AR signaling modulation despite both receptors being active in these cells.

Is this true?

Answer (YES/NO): NO